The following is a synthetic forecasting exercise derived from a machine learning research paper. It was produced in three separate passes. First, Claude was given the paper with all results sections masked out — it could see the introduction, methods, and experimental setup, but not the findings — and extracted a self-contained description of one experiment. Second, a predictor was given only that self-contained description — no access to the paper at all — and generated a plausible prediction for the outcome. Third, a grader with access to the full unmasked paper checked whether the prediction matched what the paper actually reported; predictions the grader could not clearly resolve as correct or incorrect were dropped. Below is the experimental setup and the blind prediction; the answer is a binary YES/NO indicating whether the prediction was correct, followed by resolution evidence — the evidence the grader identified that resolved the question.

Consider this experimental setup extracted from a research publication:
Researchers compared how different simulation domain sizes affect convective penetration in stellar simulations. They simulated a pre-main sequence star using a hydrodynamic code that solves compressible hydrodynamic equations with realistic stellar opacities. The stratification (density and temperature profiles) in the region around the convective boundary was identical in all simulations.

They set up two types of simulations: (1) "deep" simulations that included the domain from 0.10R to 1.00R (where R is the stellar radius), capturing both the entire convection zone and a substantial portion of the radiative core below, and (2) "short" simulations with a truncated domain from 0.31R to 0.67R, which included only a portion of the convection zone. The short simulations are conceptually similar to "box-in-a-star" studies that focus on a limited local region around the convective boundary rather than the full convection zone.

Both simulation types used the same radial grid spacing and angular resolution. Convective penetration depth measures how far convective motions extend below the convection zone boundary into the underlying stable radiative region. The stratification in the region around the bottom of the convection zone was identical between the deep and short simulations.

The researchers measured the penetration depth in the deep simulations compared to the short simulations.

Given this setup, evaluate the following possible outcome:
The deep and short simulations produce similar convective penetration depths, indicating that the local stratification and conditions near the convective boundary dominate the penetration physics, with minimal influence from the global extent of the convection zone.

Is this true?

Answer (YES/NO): NO